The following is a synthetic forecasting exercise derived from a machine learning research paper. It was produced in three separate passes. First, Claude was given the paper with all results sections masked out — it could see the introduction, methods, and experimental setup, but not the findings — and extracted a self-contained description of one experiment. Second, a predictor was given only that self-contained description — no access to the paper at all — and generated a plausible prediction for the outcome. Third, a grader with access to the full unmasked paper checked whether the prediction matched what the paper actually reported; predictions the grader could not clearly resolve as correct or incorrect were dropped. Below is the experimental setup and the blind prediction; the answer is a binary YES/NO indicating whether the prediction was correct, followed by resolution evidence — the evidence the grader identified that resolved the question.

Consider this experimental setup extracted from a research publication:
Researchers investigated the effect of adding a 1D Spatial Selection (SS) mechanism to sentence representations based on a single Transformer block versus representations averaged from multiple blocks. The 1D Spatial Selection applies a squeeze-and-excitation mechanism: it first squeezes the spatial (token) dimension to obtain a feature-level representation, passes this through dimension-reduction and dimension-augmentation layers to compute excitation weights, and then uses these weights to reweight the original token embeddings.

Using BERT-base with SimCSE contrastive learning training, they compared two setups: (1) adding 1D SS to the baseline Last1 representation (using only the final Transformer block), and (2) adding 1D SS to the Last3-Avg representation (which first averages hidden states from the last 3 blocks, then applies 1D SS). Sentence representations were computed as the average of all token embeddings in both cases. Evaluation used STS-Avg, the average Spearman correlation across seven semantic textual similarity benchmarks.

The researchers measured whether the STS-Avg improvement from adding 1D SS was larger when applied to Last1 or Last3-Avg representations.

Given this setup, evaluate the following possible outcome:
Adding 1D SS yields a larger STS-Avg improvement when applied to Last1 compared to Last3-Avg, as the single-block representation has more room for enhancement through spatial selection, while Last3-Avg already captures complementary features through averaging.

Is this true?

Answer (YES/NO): YES